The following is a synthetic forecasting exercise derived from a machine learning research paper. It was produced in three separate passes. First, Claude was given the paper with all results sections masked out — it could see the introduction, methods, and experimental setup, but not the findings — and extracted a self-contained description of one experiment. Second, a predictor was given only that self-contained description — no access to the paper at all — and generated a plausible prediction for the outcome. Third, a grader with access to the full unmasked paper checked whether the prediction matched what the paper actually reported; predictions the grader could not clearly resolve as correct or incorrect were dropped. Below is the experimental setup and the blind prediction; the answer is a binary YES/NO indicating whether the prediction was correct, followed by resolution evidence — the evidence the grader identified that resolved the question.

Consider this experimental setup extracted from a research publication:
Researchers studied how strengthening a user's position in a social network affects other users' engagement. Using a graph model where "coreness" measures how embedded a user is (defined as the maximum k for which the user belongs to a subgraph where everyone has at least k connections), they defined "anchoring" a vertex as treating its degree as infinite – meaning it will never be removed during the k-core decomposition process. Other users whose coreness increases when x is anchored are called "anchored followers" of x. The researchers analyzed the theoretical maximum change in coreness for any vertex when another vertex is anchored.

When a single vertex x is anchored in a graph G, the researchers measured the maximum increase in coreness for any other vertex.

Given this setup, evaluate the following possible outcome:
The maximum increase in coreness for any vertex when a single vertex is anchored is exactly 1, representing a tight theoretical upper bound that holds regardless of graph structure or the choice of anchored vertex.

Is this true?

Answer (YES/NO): YES